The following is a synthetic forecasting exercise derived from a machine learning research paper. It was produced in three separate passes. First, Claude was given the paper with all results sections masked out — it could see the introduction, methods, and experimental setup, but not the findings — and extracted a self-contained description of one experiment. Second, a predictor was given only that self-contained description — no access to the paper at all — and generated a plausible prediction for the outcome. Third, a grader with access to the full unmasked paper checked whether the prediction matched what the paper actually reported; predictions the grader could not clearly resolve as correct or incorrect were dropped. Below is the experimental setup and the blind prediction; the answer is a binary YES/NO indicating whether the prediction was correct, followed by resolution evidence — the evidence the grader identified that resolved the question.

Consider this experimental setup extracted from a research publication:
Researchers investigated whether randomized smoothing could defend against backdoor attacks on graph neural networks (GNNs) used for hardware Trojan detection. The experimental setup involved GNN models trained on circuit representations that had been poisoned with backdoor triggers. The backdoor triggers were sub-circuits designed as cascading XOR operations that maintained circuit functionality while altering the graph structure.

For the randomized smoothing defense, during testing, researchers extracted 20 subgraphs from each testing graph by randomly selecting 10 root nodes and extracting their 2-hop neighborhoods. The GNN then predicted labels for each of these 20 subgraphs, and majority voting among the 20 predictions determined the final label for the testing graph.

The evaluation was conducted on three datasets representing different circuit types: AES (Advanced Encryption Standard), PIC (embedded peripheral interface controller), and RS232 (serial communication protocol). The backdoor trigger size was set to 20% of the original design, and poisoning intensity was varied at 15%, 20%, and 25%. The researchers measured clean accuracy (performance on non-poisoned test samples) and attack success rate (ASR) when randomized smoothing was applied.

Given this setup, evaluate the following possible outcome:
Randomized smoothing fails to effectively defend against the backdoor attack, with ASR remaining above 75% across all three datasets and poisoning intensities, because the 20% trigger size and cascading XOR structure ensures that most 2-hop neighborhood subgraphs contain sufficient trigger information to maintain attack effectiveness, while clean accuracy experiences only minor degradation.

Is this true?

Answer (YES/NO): NO